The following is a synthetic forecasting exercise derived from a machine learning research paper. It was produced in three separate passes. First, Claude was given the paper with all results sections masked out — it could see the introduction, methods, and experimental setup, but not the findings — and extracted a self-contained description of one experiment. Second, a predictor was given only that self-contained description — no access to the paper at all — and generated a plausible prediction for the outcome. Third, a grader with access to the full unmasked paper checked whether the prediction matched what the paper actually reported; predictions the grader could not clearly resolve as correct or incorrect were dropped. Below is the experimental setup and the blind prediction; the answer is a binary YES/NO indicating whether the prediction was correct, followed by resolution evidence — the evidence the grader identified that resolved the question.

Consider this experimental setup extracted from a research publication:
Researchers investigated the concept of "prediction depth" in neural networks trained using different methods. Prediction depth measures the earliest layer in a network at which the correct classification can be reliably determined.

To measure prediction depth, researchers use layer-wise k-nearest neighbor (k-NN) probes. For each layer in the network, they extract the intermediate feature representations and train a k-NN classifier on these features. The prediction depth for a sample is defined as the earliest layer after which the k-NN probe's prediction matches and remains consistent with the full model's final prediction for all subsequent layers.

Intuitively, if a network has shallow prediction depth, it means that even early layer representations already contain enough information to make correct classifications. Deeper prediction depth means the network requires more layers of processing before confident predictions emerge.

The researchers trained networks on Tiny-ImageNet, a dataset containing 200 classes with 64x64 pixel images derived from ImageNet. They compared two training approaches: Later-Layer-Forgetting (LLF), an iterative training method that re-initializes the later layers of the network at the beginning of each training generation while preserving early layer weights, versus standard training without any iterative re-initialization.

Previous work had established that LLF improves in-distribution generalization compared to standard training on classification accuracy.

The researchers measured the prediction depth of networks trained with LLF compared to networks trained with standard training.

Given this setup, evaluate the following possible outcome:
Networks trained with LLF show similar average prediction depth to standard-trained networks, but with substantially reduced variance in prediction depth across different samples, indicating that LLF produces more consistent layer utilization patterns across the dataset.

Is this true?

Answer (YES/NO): NO